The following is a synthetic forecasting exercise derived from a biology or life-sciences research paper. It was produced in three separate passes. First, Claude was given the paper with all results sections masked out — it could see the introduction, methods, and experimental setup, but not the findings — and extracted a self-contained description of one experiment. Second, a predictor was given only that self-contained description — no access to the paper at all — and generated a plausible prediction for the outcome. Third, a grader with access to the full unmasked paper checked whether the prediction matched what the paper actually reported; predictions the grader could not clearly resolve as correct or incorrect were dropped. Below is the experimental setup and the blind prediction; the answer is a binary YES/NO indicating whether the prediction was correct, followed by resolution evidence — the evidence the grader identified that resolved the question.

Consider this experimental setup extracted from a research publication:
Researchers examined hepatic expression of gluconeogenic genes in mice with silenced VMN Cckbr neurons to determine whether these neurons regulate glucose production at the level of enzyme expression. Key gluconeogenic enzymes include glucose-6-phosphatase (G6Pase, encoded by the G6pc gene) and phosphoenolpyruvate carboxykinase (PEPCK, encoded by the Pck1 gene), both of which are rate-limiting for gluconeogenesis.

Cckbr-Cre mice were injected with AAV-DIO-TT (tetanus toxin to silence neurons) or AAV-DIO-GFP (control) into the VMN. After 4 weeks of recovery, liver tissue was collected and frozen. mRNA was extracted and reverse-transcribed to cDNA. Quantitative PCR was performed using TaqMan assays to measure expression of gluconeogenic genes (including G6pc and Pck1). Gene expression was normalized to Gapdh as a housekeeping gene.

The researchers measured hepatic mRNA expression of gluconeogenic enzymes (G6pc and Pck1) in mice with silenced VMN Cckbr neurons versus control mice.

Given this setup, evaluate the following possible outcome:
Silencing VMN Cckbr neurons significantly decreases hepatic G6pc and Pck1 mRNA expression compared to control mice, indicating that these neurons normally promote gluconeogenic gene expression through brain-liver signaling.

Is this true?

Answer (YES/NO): NO